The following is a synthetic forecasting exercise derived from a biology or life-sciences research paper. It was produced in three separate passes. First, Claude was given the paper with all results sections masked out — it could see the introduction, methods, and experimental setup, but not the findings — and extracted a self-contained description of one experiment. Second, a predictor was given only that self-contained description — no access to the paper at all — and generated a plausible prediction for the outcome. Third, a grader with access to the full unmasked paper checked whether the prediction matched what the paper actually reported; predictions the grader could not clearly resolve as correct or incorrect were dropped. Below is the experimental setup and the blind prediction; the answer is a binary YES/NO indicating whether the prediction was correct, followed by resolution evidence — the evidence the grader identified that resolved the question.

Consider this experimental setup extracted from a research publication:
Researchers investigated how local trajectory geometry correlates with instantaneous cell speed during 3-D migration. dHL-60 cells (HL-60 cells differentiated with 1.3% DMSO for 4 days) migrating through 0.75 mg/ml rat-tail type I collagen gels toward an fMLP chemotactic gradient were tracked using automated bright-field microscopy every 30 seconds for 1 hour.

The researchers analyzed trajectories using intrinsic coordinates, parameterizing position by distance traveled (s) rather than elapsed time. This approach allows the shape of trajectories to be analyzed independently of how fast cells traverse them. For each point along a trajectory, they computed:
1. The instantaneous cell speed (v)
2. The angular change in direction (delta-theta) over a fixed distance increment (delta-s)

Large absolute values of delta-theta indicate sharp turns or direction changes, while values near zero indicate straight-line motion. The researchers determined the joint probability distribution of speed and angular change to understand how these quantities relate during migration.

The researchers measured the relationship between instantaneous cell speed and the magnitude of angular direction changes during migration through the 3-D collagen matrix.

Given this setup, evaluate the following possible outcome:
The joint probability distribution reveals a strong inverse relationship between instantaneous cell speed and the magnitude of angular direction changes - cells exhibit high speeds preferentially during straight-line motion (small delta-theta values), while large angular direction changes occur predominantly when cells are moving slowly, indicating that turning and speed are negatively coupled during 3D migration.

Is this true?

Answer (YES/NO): YES